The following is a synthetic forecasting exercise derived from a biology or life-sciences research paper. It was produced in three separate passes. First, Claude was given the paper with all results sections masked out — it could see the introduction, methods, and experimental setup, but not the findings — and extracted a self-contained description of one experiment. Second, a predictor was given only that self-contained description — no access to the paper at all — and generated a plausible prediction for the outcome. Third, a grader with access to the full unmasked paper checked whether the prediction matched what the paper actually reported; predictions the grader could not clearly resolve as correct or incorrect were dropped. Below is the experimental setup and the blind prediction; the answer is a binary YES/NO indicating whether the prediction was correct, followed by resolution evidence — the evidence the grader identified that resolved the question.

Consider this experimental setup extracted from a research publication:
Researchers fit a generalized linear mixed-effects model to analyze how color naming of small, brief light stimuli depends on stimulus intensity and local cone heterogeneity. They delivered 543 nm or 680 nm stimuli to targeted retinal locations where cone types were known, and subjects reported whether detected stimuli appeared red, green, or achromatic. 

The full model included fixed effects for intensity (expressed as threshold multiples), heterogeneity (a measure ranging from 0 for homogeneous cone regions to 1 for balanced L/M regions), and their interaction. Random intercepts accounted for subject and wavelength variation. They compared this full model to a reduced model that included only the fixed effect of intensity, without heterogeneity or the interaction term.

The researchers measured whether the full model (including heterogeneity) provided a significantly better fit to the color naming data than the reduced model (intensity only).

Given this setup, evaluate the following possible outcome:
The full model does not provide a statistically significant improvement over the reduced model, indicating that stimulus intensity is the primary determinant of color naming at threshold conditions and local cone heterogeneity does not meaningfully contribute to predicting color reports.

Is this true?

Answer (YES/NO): NO